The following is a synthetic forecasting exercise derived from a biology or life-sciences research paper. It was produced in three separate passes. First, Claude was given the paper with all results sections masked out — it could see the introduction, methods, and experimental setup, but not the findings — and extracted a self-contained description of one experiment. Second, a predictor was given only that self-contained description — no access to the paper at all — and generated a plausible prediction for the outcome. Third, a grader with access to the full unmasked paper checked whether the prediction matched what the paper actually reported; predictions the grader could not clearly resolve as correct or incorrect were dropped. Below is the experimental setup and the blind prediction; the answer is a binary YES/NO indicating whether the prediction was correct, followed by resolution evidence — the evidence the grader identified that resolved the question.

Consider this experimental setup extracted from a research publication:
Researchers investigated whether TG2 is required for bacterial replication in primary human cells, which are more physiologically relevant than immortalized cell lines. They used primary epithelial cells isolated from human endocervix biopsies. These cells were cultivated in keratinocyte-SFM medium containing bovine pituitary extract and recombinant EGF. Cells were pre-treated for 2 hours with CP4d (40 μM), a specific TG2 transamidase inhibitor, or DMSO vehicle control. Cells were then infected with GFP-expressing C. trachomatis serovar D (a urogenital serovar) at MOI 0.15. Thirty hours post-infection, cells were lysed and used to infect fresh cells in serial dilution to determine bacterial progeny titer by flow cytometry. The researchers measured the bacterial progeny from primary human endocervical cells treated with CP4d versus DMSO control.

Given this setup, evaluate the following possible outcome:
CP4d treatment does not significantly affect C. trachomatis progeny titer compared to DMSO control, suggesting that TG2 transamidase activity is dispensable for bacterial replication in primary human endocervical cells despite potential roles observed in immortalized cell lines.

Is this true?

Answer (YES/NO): NO